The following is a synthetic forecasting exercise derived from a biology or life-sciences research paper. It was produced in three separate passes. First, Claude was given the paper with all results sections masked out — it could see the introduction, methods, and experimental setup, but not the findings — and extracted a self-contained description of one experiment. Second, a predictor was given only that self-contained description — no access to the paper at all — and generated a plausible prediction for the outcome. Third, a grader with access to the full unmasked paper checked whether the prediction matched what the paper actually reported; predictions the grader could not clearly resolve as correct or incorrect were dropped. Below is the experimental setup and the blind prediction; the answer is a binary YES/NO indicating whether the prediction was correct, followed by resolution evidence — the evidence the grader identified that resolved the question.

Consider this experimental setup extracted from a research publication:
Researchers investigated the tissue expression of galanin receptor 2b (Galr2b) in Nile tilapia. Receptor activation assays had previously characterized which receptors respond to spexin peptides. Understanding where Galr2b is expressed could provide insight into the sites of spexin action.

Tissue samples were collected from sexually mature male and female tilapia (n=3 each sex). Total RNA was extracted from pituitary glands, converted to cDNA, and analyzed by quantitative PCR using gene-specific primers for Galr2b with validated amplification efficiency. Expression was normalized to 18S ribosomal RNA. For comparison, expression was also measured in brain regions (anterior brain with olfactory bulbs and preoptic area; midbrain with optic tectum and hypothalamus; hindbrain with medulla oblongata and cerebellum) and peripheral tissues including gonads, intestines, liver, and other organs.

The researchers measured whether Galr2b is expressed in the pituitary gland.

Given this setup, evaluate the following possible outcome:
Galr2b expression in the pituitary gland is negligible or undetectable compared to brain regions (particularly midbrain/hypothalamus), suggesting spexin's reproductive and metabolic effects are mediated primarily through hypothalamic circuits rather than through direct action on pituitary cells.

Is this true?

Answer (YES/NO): NO